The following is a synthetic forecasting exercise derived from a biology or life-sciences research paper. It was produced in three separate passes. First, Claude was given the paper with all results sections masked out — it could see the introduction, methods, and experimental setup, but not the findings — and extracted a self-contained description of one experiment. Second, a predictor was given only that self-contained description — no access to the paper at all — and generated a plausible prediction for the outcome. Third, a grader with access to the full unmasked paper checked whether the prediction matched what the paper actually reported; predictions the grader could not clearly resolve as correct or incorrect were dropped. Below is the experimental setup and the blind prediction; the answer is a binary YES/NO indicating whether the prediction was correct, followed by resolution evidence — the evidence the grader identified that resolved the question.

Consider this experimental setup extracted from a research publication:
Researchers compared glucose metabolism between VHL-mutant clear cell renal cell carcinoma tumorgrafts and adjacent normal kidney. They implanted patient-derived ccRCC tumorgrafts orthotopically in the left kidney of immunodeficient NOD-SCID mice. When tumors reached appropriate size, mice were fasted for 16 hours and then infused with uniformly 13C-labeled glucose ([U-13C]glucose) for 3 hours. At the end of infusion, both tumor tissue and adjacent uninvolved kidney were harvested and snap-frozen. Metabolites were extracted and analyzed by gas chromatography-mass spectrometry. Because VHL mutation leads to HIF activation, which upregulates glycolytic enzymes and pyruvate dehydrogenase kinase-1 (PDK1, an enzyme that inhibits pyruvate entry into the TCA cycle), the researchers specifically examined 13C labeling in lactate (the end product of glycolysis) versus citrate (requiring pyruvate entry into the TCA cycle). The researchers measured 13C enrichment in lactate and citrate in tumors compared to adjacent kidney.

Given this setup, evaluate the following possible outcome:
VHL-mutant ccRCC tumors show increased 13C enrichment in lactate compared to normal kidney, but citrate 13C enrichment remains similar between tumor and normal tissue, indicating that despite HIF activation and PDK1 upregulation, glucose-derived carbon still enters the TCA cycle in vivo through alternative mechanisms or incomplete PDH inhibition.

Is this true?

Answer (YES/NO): NO